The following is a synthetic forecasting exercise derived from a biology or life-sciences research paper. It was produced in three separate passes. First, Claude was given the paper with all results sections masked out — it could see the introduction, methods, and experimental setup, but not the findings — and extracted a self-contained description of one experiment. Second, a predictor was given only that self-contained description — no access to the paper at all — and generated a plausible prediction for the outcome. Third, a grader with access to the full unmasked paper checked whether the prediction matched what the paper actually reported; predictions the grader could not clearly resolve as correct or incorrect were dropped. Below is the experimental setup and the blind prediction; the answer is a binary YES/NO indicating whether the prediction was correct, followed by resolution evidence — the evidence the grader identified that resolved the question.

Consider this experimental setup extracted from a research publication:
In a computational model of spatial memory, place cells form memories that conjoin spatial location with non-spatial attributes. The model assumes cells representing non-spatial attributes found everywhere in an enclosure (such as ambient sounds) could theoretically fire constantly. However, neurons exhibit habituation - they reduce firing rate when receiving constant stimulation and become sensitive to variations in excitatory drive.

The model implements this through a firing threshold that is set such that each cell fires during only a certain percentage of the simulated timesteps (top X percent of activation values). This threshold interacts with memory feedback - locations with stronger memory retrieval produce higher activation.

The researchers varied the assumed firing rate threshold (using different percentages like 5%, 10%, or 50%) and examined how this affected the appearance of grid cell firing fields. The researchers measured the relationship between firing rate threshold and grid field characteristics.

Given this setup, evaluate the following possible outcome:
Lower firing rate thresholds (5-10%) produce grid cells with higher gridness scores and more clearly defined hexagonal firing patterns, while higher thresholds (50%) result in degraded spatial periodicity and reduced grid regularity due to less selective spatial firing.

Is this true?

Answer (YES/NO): NO